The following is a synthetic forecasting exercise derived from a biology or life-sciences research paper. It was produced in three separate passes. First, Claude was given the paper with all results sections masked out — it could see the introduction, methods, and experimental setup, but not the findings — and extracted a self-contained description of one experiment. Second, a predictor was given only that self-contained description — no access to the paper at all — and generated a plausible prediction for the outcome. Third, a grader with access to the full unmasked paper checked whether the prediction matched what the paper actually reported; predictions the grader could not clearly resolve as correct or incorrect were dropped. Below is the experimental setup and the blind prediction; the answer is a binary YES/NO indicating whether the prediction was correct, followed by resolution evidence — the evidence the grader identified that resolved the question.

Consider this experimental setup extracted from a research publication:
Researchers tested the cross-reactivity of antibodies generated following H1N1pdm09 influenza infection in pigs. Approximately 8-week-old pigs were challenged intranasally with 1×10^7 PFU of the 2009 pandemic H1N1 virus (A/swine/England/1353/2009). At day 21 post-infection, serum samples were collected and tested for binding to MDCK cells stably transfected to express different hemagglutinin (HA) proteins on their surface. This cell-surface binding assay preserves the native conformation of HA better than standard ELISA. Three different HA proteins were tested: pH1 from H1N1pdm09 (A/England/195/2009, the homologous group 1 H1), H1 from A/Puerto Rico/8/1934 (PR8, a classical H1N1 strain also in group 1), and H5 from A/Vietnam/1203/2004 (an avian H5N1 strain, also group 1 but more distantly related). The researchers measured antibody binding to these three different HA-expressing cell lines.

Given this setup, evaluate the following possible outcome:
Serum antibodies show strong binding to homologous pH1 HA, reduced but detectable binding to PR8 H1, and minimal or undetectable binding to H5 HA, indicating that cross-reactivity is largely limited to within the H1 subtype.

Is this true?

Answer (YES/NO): NO